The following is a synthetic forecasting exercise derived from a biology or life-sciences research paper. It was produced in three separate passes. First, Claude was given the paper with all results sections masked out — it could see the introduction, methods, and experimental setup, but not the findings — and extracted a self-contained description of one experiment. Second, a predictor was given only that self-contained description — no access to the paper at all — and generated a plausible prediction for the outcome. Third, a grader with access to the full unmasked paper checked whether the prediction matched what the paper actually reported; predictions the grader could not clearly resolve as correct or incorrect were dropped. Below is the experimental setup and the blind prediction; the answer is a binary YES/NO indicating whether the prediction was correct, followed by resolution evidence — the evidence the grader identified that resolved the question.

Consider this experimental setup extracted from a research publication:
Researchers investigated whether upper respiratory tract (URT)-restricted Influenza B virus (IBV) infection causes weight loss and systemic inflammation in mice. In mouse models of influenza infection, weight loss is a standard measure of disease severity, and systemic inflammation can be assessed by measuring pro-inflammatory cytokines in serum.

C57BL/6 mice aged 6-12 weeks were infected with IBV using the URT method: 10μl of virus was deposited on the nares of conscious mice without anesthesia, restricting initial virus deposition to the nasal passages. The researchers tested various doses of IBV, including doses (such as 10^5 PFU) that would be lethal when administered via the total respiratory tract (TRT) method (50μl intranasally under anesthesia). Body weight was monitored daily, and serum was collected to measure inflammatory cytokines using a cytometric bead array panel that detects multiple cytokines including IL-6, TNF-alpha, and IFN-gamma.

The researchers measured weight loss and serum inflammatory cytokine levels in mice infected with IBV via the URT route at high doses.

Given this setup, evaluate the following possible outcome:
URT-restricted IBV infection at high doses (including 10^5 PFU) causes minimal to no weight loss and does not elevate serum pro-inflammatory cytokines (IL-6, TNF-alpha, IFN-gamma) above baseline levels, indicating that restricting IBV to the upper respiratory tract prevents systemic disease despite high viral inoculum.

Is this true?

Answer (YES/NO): YES